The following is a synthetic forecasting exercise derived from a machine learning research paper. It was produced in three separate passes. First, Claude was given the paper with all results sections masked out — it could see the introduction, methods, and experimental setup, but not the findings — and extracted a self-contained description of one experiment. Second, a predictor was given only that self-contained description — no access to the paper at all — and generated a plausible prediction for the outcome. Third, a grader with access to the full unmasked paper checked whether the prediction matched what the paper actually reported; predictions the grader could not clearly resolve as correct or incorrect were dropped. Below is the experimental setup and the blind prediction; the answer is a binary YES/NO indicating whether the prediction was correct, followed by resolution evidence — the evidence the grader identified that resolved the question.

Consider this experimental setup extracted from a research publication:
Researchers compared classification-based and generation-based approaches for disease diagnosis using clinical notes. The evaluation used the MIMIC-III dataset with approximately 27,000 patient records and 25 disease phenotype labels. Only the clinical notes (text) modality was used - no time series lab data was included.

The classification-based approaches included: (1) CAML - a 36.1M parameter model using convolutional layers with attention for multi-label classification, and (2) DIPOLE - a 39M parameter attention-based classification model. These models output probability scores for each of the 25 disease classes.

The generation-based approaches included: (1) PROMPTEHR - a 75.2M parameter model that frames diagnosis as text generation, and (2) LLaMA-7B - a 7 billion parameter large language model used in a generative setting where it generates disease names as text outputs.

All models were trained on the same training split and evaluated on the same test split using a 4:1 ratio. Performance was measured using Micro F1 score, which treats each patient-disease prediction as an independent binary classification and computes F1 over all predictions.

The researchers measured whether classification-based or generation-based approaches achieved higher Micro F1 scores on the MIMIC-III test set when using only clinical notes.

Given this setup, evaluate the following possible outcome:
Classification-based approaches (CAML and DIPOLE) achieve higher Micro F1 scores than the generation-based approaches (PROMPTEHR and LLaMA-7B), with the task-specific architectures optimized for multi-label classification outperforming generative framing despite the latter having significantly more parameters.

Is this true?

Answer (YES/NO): NO